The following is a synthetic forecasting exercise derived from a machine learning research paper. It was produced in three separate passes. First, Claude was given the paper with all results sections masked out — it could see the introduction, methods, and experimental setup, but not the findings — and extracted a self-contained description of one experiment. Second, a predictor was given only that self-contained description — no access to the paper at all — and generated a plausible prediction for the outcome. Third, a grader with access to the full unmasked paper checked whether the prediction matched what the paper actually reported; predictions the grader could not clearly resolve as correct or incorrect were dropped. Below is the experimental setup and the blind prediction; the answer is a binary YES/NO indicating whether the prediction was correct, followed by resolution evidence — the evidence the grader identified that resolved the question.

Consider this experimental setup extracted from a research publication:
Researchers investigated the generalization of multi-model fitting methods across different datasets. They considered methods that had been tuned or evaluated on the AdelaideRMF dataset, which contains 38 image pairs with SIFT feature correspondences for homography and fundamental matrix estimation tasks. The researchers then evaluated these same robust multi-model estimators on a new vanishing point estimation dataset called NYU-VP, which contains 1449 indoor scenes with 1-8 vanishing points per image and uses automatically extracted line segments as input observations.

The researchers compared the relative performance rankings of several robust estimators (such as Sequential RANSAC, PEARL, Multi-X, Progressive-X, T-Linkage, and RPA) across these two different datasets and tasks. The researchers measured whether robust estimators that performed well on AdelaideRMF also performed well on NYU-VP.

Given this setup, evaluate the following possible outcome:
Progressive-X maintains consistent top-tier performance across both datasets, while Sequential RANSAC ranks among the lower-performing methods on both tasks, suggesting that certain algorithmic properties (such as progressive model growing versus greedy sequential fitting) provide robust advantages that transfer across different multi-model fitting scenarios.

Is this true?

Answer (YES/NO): NO